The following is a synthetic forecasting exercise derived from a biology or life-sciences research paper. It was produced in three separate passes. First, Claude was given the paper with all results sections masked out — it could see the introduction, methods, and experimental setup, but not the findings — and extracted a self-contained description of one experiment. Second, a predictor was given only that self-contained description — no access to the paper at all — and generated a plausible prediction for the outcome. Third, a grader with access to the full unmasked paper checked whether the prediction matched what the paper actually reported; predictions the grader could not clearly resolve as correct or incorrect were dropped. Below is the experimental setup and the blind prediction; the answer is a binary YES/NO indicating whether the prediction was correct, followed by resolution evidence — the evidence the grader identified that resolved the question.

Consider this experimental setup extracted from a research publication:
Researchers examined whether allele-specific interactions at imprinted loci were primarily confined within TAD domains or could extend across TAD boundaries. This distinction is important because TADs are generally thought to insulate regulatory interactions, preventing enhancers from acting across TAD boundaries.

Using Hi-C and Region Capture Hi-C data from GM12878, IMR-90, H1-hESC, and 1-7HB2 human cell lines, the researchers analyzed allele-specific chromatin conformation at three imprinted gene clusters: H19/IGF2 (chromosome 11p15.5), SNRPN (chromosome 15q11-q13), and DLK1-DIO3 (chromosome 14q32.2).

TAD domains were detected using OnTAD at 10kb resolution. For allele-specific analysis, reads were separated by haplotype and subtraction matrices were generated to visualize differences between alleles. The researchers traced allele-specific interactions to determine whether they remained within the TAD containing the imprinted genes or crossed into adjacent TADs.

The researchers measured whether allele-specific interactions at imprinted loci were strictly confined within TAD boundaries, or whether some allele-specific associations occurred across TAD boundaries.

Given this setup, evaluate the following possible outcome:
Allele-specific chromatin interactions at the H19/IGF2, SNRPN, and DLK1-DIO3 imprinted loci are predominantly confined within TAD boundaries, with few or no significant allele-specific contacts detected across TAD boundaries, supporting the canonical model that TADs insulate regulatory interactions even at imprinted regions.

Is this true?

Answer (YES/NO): NO